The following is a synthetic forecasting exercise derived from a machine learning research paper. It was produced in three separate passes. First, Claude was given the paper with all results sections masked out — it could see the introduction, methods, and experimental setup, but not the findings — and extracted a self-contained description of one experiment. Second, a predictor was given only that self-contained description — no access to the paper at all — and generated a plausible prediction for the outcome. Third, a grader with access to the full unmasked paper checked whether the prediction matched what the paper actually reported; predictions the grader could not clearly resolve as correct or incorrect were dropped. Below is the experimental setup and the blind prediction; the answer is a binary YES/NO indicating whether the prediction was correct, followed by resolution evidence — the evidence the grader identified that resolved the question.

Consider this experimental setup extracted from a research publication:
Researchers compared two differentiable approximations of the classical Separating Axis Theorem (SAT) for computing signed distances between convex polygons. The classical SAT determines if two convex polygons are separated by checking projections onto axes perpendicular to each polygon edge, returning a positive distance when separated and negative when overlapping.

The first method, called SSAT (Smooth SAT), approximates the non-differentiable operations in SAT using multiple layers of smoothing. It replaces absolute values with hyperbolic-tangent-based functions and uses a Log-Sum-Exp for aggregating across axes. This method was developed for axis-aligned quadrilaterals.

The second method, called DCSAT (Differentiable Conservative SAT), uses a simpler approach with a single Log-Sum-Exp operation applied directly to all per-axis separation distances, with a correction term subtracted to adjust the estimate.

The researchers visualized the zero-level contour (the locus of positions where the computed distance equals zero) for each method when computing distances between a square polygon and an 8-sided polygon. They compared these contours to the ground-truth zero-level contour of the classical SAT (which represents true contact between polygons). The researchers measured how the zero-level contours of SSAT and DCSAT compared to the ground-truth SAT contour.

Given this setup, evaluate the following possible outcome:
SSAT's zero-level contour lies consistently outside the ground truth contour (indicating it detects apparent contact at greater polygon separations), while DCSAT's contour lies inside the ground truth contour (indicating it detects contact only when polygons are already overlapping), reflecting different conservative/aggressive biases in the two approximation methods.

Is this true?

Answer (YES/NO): NO